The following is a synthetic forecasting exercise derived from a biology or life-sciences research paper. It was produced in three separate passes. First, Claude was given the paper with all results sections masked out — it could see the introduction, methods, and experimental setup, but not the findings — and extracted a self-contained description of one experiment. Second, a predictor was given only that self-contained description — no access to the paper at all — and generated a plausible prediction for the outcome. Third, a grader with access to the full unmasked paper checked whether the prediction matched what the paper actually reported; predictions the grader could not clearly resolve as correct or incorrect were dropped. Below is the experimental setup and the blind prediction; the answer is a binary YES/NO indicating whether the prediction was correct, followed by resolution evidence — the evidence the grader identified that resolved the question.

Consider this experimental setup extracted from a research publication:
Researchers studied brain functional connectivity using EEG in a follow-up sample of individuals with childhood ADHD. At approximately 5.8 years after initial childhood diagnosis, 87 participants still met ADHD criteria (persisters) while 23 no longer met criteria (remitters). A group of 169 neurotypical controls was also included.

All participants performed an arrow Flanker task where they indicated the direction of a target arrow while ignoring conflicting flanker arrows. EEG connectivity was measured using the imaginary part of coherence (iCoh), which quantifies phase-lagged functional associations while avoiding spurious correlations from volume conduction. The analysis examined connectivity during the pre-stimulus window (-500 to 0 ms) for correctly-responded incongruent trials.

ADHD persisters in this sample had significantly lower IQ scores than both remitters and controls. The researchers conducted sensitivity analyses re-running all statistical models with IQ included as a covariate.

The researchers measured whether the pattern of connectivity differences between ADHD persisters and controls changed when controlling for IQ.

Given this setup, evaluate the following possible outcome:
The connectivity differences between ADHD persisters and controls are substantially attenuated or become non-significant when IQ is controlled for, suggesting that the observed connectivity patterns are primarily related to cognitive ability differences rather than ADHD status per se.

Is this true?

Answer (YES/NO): NO